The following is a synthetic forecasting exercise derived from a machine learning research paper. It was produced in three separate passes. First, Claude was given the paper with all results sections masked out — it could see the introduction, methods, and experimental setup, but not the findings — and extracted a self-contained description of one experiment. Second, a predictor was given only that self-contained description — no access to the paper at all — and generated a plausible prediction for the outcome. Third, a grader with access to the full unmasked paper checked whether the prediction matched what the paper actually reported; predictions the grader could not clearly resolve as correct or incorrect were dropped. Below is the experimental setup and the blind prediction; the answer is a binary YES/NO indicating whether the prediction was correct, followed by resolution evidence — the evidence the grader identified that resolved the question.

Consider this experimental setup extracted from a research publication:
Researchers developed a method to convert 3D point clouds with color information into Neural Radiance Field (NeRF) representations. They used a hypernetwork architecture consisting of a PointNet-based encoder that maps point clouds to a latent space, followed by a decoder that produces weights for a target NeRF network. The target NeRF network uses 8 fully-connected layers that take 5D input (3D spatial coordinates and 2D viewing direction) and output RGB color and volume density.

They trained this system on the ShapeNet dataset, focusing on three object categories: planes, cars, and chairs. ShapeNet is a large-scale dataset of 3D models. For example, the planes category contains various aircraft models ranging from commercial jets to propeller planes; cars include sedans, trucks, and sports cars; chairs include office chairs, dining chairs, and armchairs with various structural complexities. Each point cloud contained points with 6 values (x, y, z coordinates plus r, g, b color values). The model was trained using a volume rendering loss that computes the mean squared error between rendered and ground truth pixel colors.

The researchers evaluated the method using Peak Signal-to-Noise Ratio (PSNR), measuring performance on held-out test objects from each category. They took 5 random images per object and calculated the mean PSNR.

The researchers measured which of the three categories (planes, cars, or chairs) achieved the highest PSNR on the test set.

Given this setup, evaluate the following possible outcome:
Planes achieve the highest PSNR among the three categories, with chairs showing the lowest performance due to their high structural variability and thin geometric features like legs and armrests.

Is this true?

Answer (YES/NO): NO